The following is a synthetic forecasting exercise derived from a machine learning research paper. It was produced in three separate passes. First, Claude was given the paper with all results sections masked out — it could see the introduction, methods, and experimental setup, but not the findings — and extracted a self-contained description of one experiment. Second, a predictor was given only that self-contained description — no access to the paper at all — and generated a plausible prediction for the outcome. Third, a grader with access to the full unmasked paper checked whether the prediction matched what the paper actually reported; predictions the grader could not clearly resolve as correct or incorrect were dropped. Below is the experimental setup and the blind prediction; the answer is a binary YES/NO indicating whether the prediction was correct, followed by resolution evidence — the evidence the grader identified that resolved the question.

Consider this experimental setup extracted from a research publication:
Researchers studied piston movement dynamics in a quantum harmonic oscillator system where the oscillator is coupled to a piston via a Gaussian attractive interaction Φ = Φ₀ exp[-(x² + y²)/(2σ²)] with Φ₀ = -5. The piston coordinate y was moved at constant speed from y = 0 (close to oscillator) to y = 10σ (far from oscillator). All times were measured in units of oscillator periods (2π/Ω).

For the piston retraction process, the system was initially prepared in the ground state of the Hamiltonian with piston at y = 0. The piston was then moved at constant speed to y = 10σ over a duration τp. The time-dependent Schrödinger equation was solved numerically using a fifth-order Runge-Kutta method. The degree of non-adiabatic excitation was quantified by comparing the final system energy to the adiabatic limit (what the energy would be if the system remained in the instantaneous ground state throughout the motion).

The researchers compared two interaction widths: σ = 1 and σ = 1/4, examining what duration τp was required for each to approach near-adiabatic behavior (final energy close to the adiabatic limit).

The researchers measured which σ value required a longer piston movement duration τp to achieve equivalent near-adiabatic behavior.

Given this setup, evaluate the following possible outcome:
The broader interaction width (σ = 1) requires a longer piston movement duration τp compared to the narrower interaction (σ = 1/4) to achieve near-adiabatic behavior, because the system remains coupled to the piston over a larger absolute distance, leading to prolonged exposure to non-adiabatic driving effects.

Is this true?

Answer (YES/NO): NO